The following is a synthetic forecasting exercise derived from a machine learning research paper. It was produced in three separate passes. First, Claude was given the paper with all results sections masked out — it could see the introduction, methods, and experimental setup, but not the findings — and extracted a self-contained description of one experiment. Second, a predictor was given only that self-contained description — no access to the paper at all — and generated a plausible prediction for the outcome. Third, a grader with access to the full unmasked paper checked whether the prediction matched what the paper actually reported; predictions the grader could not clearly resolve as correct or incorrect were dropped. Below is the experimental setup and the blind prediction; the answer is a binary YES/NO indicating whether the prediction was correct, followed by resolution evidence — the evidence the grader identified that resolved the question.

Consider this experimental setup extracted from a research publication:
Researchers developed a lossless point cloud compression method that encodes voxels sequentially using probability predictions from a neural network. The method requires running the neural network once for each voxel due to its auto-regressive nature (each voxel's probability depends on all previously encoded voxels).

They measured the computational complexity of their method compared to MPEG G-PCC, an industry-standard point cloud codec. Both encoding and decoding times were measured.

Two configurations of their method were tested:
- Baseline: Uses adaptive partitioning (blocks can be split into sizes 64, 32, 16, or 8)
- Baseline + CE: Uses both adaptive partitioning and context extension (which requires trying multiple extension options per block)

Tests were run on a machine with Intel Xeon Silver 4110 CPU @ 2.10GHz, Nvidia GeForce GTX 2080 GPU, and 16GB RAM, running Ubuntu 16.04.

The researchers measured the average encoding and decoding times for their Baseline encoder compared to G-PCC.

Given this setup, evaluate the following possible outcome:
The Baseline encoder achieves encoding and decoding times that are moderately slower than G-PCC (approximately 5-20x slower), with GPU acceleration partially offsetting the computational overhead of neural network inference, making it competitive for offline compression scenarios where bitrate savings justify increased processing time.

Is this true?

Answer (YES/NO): NO